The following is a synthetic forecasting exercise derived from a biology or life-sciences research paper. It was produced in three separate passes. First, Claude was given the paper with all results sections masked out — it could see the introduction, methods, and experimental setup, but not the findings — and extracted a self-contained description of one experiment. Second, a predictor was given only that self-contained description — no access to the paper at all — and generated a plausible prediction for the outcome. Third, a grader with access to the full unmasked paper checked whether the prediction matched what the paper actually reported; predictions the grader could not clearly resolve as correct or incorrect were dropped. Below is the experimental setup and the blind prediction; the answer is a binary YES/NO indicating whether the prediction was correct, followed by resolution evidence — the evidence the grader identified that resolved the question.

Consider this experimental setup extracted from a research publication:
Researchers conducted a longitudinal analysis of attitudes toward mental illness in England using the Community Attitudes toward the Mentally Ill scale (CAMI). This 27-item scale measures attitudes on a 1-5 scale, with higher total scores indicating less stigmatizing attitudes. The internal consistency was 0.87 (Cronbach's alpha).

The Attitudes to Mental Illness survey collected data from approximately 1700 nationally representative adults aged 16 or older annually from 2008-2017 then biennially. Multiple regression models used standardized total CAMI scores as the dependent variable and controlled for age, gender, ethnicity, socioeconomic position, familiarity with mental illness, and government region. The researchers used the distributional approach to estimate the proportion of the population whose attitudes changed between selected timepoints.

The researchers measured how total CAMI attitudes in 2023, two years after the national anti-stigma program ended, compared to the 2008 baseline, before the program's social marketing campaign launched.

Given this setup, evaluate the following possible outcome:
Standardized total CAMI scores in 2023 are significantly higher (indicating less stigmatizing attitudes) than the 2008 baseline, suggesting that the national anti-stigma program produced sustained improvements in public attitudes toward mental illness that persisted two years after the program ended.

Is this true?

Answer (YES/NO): YES